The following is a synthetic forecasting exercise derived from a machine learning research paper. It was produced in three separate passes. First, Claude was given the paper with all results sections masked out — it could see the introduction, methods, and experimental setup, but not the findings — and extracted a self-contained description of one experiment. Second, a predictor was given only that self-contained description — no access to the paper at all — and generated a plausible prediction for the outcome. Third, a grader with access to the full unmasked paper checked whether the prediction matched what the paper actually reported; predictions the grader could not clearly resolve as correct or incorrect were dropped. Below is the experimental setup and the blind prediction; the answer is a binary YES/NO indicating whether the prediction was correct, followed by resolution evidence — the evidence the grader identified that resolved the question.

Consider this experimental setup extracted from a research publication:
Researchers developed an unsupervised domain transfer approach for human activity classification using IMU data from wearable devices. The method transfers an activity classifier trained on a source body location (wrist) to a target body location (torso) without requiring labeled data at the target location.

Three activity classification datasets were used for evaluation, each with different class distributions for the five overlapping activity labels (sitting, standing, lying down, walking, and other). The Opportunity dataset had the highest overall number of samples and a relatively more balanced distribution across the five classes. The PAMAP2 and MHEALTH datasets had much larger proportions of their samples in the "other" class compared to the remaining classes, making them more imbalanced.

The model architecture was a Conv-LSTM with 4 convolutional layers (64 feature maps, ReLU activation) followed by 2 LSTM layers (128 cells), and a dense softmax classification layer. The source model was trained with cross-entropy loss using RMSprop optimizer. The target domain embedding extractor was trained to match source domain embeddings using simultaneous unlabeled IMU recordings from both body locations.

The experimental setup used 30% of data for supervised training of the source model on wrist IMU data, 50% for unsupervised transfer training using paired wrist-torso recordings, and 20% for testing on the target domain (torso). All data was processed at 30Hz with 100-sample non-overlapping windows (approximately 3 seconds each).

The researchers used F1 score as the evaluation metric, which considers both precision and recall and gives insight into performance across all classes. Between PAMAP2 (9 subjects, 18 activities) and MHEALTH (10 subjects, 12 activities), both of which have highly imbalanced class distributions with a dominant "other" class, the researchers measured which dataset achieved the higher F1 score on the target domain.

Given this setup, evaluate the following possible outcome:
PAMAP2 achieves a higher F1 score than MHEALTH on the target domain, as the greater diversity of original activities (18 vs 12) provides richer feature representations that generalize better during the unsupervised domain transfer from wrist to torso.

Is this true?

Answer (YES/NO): YES